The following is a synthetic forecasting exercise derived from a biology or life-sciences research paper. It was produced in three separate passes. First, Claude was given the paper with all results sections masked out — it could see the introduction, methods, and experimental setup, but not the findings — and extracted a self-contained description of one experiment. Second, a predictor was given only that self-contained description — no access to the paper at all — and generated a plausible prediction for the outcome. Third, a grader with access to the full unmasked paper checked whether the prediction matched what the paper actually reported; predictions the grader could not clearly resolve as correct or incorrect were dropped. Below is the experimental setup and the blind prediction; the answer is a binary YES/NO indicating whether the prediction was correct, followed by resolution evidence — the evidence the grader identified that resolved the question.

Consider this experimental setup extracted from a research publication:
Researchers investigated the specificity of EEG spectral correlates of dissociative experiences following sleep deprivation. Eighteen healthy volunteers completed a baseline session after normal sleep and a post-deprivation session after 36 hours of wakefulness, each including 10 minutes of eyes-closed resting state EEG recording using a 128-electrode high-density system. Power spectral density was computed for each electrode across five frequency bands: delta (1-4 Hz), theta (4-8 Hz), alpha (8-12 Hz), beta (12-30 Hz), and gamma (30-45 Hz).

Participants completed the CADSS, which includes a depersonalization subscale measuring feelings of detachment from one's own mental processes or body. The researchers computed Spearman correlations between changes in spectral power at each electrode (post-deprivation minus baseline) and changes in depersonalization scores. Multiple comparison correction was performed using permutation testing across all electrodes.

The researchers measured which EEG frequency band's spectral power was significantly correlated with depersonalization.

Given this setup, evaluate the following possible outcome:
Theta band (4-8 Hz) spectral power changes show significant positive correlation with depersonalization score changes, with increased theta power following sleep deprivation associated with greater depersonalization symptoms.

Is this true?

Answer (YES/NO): NO